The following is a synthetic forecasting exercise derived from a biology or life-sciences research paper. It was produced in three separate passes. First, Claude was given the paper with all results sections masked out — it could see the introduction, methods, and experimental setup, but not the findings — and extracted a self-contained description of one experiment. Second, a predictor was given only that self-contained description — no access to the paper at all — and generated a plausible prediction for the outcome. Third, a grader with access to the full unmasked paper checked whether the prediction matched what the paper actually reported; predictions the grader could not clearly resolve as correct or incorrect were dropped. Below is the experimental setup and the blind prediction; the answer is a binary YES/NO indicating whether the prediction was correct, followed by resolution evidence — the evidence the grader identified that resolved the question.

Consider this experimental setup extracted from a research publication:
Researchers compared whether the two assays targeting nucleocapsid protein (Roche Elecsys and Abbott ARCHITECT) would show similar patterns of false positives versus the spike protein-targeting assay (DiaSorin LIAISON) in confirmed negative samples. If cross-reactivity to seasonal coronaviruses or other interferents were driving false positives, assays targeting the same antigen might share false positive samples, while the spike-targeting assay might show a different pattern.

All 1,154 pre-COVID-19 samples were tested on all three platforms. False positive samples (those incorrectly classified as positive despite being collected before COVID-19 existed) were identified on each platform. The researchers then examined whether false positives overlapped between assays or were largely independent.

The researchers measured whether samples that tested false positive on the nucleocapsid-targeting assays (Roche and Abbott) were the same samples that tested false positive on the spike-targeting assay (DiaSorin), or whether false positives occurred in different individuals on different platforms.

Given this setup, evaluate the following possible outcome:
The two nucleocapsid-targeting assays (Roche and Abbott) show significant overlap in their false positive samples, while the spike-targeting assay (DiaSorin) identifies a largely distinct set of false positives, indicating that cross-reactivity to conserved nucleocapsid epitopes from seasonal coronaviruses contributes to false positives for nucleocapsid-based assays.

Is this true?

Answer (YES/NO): NO